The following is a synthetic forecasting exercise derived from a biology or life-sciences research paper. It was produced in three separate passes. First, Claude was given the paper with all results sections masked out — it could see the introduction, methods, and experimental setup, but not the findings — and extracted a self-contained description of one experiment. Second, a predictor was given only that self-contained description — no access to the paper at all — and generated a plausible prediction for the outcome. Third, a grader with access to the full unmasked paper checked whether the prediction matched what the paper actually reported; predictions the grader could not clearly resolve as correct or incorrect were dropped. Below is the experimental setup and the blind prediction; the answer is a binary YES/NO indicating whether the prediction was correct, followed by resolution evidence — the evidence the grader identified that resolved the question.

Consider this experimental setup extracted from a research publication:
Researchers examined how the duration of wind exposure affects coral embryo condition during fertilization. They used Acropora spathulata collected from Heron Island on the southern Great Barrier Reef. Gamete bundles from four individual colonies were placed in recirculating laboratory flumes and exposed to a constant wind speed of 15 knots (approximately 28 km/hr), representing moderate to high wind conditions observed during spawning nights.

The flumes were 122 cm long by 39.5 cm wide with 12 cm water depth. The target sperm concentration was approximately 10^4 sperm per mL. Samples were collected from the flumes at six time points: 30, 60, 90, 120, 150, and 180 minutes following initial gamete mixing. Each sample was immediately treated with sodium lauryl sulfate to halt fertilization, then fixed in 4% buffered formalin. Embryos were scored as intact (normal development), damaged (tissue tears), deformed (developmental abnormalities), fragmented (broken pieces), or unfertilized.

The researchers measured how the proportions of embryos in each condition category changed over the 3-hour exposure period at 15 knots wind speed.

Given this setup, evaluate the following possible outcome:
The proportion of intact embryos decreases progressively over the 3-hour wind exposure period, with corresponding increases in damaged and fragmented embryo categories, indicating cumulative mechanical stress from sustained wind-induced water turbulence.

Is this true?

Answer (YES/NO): YES